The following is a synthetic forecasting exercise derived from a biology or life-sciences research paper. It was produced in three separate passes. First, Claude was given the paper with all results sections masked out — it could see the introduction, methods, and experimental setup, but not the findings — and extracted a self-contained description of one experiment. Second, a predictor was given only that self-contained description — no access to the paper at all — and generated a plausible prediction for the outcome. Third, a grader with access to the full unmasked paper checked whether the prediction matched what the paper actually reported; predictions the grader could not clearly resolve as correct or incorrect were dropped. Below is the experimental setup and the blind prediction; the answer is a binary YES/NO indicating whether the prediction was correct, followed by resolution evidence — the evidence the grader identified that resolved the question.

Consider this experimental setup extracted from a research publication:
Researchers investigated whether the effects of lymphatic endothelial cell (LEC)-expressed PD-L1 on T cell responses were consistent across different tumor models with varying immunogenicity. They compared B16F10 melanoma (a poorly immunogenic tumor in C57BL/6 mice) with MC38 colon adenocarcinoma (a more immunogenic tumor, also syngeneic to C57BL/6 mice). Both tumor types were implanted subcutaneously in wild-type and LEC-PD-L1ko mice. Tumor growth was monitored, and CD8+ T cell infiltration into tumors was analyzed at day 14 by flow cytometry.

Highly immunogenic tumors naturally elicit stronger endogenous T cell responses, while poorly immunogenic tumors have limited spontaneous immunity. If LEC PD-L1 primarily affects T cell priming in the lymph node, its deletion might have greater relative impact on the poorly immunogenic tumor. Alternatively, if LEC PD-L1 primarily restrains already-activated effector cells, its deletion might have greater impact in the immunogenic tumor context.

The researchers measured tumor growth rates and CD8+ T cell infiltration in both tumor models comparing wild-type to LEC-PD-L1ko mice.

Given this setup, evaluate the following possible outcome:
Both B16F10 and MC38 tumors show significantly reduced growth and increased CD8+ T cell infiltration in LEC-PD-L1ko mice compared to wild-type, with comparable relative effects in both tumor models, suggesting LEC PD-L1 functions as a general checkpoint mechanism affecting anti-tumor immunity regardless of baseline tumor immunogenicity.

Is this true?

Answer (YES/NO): NO